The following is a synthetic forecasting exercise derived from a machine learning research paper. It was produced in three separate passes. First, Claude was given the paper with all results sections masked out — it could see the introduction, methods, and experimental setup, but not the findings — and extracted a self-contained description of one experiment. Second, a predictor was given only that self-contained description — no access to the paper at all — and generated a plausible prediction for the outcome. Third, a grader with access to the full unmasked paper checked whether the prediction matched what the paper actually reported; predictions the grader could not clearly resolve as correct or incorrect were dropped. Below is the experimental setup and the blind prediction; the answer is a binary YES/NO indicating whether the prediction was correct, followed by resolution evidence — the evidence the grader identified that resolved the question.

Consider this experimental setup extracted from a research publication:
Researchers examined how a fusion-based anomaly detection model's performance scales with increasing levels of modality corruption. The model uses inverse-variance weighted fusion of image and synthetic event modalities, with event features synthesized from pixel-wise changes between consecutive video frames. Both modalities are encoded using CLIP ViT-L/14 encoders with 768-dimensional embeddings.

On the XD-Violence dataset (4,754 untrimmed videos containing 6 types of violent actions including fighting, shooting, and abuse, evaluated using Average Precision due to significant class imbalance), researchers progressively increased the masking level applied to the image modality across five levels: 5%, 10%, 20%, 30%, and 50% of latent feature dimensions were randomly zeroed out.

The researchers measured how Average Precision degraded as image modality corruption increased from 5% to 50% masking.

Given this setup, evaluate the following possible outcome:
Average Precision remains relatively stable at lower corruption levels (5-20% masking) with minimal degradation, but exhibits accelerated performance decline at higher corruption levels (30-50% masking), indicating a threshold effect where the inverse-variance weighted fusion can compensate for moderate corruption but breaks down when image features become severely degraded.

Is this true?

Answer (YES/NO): NO